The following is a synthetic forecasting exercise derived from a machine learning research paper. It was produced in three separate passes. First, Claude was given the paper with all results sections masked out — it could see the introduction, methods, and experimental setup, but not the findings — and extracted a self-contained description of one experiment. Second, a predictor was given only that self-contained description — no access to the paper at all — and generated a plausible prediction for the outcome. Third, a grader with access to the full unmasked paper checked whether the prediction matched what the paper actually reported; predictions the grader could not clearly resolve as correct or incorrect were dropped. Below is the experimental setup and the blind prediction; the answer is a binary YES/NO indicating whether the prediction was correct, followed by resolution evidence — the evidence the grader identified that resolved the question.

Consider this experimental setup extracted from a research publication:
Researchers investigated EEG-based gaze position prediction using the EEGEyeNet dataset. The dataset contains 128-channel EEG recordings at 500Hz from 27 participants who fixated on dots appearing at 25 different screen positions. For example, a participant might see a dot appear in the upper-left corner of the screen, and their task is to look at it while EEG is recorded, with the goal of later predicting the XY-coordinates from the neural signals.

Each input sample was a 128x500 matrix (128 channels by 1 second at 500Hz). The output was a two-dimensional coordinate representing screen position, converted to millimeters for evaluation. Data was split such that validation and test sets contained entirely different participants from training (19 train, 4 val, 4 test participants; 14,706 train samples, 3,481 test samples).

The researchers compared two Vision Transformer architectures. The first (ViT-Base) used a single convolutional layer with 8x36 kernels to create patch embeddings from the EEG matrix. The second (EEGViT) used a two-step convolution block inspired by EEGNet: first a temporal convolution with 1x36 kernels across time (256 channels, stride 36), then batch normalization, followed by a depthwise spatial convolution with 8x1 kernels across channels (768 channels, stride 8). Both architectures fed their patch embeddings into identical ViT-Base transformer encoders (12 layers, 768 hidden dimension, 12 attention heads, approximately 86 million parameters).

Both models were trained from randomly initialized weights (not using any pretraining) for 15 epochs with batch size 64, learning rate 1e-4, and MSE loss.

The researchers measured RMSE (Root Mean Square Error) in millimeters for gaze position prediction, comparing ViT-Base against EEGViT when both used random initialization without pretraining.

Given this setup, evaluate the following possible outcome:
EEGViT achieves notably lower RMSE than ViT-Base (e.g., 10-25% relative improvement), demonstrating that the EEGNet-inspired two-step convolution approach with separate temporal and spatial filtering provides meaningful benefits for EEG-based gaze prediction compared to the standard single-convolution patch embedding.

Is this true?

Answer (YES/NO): NO